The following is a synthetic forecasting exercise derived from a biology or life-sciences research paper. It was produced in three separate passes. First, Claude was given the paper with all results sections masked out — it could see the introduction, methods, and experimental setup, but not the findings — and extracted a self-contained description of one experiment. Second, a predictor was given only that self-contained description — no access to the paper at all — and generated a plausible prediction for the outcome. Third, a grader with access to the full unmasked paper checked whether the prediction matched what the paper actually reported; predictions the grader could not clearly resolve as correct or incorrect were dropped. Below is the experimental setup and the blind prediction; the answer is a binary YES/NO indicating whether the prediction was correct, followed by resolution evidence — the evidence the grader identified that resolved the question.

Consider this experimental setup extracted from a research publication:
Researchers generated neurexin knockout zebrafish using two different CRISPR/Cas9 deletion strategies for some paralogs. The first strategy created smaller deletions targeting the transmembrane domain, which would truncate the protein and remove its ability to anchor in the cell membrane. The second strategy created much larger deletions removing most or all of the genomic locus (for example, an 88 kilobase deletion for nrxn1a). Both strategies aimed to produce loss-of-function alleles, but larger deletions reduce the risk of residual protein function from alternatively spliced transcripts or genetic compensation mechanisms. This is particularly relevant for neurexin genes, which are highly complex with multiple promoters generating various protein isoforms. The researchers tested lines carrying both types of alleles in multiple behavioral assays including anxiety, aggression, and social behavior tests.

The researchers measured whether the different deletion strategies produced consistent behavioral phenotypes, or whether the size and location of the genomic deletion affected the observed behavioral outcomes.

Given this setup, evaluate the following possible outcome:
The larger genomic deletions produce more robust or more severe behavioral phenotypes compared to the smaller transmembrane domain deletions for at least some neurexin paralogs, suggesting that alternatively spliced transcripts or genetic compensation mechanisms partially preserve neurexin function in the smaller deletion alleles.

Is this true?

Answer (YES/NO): YES